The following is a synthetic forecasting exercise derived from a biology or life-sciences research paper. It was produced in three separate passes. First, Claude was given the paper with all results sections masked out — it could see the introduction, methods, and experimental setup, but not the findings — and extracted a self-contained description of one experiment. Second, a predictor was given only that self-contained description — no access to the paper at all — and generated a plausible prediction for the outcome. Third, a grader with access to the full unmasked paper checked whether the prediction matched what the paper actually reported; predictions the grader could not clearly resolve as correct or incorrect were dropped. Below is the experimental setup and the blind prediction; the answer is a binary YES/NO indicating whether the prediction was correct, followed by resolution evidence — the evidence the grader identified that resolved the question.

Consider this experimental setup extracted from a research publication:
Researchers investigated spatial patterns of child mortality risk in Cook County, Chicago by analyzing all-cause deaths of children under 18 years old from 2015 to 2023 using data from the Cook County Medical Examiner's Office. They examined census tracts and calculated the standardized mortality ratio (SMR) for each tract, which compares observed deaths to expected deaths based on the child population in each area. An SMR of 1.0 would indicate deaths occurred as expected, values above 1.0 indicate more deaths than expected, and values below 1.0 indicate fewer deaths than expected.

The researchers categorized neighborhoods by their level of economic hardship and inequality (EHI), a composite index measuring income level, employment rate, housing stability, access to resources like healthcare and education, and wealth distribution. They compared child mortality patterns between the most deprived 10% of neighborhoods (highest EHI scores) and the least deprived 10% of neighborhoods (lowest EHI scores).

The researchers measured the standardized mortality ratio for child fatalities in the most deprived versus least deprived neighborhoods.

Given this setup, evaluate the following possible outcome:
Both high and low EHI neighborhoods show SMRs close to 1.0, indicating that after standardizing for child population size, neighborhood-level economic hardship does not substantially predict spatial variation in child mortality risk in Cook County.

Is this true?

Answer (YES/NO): NO